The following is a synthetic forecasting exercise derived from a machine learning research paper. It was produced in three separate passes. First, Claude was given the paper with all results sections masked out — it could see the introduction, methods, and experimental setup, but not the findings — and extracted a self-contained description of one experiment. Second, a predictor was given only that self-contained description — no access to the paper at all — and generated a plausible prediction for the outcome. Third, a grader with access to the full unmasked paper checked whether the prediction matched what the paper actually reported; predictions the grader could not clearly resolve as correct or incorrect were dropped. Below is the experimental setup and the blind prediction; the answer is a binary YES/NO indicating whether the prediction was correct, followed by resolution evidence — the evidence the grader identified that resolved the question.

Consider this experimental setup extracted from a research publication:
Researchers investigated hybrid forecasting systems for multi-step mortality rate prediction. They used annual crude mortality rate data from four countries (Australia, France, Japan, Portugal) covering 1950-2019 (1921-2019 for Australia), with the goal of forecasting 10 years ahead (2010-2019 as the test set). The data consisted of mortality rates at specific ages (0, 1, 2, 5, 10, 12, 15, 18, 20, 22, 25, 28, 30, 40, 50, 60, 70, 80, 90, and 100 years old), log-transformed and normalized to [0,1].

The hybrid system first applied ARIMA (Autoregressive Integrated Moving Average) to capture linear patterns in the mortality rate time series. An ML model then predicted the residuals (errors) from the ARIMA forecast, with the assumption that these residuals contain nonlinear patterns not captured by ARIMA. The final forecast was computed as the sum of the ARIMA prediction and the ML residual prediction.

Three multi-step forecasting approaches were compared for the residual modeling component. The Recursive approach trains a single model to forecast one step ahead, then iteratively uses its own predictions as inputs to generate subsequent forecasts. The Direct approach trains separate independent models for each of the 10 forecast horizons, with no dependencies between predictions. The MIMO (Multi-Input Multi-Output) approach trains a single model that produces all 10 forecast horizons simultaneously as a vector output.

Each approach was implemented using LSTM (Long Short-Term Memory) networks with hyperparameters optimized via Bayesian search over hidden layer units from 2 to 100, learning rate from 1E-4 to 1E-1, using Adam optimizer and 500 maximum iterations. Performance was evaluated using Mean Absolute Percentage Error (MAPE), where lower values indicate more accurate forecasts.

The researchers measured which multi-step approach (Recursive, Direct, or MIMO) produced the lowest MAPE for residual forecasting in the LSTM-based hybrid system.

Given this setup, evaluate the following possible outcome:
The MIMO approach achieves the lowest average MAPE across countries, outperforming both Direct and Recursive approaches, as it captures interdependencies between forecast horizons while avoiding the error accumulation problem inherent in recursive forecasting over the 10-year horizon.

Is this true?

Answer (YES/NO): NO